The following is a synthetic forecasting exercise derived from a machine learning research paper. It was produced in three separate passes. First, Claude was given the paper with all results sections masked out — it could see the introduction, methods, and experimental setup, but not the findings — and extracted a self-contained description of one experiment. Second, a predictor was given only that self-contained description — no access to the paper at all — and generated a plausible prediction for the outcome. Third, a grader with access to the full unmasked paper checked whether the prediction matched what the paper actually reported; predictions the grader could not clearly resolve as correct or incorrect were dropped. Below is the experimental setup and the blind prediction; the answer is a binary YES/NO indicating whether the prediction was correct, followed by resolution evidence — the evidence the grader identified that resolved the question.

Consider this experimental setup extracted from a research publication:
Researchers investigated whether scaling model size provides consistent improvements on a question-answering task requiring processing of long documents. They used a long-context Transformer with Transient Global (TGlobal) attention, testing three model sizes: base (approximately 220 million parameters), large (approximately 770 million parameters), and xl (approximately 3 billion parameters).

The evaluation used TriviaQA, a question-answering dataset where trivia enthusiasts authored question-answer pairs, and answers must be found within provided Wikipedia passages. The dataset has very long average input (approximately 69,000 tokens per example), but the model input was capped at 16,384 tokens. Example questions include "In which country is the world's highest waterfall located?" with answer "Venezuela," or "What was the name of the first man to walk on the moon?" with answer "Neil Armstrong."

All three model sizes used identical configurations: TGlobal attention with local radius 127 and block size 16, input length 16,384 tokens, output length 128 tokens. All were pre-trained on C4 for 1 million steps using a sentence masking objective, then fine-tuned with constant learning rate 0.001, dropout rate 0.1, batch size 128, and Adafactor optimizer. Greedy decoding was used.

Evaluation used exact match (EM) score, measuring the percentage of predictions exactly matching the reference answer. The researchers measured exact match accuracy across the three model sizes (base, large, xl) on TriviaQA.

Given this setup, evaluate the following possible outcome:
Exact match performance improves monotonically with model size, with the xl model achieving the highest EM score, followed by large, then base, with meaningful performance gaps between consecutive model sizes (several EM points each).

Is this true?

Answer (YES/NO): YES